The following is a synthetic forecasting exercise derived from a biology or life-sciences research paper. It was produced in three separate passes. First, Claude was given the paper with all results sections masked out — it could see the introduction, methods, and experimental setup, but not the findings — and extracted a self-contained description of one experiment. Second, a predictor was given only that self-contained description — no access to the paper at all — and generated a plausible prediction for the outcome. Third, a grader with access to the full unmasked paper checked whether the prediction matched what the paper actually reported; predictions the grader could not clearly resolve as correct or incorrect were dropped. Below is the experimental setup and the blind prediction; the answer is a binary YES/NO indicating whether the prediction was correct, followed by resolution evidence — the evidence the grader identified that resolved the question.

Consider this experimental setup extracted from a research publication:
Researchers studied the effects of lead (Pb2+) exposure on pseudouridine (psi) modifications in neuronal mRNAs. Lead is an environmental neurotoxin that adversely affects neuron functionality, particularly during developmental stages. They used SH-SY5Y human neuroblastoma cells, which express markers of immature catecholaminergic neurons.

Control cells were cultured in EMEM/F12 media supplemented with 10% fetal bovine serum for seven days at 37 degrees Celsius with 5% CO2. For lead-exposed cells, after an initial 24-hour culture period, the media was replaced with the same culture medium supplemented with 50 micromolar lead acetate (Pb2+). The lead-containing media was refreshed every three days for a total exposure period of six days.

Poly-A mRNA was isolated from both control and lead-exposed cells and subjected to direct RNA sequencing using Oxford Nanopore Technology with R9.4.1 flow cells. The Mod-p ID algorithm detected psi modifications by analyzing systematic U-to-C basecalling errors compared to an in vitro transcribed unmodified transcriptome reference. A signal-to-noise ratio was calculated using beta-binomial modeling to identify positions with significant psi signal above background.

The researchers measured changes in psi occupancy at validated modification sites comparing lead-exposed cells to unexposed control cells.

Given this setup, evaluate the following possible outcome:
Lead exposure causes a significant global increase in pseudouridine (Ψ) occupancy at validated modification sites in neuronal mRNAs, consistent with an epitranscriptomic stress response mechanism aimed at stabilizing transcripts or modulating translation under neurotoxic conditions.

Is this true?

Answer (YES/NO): NO